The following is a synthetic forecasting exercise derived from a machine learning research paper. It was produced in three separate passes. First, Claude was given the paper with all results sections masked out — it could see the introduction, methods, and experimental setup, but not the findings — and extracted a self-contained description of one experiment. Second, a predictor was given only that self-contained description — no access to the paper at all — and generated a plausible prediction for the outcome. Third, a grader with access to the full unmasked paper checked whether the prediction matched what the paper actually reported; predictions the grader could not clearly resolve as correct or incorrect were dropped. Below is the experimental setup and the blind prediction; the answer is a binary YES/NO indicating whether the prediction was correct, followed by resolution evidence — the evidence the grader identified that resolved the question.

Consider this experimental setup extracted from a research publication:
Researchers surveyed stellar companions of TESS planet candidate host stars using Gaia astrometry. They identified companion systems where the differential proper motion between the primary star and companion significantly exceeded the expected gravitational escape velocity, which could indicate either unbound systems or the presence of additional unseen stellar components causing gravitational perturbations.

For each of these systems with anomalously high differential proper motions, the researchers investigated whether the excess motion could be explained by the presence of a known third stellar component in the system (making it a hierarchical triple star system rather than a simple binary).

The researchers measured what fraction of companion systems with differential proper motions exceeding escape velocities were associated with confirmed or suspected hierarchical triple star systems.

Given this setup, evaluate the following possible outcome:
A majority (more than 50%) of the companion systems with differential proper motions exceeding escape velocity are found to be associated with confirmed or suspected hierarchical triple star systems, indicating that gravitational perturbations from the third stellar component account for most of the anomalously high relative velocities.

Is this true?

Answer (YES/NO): NO